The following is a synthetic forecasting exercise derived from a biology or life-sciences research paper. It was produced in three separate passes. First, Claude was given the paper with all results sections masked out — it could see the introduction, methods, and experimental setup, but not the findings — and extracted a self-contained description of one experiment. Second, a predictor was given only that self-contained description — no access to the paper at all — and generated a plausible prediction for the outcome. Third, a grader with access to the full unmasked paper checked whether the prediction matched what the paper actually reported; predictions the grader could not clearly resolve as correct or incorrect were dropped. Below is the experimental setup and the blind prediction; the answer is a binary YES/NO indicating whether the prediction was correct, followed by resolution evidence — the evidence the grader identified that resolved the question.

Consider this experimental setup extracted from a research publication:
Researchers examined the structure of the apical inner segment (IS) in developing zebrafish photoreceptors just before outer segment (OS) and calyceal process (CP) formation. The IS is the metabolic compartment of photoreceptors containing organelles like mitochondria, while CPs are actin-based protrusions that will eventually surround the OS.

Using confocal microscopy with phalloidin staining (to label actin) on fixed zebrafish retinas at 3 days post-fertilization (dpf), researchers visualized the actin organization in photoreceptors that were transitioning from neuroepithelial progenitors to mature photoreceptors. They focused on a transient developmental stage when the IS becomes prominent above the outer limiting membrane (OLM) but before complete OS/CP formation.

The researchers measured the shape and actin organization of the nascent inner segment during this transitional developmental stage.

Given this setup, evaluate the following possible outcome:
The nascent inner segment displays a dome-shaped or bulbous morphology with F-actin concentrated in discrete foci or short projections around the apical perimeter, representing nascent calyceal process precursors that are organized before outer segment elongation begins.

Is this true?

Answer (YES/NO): YES